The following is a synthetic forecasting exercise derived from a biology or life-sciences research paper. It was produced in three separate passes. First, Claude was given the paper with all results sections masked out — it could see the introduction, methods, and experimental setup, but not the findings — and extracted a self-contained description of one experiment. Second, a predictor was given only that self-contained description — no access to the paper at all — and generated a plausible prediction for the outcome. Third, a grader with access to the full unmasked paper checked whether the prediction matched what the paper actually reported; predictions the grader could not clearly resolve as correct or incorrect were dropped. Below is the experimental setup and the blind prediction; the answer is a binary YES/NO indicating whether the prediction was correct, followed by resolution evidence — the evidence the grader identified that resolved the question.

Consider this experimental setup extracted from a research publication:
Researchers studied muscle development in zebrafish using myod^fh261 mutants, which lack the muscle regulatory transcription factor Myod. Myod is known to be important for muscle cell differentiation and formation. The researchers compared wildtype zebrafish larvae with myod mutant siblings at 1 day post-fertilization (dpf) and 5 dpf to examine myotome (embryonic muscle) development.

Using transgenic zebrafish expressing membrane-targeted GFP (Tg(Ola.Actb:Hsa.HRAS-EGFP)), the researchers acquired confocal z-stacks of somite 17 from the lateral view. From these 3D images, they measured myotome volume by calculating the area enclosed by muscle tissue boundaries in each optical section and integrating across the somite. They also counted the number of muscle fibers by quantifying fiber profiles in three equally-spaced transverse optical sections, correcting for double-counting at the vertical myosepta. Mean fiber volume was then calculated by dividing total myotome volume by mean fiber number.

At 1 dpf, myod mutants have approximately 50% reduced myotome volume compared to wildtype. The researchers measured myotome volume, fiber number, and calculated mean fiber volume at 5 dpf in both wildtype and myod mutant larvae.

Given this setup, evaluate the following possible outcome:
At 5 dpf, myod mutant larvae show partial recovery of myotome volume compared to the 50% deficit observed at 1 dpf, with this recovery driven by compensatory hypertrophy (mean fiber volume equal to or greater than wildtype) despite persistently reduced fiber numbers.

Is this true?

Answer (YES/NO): YES